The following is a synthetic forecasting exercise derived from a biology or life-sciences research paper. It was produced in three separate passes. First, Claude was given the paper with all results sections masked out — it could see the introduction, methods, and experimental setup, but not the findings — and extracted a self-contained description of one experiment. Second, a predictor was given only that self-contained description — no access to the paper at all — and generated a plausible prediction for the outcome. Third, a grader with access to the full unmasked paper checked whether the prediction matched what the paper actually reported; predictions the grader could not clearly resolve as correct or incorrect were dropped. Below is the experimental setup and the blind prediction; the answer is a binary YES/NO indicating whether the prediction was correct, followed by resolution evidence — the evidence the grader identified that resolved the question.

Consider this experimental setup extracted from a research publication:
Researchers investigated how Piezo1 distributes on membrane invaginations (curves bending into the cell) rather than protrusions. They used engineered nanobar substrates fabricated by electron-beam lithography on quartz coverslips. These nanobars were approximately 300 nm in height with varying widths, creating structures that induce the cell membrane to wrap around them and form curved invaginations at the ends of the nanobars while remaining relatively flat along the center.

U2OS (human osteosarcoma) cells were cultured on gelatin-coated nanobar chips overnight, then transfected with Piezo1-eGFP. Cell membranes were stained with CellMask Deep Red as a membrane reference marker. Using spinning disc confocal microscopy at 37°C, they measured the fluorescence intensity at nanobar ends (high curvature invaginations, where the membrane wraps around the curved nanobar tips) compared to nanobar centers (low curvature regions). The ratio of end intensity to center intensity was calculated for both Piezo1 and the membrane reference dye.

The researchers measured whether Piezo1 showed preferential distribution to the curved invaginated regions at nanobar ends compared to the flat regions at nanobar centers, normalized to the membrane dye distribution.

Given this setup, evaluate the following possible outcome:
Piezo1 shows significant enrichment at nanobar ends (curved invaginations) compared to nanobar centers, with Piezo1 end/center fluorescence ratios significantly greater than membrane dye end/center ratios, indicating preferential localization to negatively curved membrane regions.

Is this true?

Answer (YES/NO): NO